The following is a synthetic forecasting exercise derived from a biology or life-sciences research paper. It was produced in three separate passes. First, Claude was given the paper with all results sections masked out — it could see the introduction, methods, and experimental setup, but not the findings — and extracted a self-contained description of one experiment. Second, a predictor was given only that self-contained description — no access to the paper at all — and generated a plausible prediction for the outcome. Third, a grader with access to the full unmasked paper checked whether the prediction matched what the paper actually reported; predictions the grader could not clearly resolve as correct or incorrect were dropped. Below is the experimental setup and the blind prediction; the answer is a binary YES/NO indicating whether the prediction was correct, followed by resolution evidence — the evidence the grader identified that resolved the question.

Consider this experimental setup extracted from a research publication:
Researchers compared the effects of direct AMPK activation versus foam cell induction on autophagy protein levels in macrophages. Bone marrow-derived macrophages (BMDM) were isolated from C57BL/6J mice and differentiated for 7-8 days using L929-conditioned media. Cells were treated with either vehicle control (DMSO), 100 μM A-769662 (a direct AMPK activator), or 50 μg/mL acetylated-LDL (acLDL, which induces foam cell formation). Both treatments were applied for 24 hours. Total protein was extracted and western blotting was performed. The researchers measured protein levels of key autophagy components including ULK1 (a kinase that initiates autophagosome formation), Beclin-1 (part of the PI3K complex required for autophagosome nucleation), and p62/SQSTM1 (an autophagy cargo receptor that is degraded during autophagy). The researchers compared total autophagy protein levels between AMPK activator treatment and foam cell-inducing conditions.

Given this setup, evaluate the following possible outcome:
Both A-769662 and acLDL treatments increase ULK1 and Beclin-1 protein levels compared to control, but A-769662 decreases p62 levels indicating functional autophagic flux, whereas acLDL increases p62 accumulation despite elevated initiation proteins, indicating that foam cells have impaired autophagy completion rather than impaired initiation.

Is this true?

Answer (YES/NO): NO